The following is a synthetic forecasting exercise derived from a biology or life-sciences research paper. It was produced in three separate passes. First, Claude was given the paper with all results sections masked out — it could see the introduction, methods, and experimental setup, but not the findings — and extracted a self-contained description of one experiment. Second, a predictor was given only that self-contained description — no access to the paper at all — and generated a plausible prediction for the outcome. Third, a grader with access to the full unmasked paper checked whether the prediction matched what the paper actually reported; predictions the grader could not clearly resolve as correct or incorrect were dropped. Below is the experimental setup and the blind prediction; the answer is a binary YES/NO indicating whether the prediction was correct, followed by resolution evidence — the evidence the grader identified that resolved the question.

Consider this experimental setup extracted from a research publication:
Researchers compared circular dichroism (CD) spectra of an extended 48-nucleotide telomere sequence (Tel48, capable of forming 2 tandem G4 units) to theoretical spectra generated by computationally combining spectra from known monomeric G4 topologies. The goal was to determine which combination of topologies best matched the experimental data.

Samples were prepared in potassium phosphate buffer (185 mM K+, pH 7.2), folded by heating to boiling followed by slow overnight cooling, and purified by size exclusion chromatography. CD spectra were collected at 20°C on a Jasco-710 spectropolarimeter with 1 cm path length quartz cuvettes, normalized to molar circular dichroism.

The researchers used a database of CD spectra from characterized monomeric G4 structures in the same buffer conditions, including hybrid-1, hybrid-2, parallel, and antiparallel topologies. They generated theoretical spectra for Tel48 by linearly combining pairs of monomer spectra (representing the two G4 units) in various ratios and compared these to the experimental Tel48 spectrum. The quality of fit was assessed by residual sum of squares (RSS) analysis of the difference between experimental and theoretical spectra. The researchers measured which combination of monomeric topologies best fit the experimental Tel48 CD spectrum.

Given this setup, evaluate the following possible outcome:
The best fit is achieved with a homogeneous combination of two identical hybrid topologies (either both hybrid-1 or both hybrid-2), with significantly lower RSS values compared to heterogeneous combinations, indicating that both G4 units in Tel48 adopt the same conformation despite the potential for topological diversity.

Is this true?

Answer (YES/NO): NO